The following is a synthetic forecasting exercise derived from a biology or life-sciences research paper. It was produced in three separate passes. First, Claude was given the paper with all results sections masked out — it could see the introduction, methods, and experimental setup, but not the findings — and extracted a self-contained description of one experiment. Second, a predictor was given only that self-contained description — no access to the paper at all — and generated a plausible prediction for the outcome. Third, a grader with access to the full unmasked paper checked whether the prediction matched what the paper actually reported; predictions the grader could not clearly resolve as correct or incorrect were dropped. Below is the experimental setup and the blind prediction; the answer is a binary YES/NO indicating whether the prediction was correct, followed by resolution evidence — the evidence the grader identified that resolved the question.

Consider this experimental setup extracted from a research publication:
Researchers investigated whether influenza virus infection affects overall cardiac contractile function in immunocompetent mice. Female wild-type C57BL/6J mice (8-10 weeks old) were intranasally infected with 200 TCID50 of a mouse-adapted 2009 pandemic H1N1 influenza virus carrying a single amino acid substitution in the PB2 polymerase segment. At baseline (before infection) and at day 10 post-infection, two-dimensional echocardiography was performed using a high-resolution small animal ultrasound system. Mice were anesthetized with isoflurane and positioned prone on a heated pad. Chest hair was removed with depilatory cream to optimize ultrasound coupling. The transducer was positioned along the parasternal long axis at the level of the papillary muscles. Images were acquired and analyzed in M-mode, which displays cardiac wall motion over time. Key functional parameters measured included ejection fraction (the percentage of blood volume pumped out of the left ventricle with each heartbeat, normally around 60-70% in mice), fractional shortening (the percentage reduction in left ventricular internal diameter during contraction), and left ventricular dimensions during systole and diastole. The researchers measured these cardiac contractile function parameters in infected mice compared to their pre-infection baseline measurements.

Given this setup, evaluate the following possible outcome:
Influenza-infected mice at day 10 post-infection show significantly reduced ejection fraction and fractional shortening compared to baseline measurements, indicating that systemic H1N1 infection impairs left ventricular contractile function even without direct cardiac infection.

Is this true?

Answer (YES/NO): NO